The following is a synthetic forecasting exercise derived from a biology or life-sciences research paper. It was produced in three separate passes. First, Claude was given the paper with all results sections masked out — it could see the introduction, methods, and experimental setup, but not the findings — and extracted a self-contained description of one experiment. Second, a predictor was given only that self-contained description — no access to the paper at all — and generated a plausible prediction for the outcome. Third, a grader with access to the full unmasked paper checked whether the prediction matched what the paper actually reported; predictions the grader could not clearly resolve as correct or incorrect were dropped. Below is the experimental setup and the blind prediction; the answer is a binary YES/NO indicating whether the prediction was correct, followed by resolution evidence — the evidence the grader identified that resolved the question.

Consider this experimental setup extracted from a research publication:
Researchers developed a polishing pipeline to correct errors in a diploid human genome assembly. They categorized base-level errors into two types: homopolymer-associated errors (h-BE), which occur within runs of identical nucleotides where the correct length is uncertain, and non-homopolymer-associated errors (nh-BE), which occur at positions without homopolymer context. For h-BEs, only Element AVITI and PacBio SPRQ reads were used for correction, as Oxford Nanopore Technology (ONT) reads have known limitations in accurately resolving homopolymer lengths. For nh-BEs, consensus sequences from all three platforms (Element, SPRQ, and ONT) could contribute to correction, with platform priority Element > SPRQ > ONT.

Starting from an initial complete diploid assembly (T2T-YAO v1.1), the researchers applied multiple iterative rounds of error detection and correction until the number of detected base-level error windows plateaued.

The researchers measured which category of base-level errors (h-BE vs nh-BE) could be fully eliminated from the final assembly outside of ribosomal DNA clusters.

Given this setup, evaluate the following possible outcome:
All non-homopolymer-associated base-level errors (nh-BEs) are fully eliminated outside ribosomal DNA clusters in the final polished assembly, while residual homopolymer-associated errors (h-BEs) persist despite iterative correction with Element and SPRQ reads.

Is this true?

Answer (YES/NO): YES